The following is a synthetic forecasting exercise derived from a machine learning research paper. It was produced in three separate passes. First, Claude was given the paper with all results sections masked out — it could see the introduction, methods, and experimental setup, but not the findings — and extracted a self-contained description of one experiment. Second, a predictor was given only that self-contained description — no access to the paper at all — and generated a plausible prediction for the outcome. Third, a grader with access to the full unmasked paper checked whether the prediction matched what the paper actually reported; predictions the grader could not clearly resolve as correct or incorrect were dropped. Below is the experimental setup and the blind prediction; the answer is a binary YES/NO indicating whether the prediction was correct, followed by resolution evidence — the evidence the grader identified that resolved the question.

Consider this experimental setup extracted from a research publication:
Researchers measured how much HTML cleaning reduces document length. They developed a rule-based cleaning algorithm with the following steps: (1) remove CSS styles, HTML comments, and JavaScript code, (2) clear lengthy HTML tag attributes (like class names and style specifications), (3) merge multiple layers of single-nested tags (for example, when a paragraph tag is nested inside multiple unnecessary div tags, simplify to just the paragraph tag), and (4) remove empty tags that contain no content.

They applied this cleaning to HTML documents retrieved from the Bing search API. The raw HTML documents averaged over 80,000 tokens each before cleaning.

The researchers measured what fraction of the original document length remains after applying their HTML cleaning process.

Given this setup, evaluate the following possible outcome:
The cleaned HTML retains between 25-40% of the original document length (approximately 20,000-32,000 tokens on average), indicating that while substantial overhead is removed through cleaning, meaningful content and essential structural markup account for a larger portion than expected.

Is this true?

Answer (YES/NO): NO